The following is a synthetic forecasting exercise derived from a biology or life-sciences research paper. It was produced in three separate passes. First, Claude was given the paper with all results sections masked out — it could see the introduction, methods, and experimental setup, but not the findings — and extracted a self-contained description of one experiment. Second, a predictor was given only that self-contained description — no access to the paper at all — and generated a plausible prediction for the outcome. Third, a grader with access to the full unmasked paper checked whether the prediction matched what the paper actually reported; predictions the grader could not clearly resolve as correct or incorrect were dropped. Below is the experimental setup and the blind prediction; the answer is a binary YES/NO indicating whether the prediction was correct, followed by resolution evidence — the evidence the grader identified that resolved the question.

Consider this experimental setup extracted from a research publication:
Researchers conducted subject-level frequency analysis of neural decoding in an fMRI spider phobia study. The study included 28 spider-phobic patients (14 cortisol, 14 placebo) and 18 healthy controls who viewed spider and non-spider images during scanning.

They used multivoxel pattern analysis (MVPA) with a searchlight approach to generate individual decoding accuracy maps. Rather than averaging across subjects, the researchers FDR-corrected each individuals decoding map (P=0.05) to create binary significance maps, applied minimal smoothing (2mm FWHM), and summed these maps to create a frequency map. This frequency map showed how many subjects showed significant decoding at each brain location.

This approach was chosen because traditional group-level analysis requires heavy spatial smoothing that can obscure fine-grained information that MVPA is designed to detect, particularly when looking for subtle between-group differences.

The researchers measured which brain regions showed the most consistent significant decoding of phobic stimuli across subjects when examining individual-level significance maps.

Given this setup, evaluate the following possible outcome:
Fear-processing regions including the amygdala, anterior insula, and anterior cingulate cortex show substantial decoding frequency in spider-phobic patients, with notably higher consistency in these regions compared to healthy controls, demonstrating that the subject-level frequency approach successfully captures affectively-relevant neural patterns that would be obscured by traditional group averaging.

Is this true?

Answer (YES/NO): NO